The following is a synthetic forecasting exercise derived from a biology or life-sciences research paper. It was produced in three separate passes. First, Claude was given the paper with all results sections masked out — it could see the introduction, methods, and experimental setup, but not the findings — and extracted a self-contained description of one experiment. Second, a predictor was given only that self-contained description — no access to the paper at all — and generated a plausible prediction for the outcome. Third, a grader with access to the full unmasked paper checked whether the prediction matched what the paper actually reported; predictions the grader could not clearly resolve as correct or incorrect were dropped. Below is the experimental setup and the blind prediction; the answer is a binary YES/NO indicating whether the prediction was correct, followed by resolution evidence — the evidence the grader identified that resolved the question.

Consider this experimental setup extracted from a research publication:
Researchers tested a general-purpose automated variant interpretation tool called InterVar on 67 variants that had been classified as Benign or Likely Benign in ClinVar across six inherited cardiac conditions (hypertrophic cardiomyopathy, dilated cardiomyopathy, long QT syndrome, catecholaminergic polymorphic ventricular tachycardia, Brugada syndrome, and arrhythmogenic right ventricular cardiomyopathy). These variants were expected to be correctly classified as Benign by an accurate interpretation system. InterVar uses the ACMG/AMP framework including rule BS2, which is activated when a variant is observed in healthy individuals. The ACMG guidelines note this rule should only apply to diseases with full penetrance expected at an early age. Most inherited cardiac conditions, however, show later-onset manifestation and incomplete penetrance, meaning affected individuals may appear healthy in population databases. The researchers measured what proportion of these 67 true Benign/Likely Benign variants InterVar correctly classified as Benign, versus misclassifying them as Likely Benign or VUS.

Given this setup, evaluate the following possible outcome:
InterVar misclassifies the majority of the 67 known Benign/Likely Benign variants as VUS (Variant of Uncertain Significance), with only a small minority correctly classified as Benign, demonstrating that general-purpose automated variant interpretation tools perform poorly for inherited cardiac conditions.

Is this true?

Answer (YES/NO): NO